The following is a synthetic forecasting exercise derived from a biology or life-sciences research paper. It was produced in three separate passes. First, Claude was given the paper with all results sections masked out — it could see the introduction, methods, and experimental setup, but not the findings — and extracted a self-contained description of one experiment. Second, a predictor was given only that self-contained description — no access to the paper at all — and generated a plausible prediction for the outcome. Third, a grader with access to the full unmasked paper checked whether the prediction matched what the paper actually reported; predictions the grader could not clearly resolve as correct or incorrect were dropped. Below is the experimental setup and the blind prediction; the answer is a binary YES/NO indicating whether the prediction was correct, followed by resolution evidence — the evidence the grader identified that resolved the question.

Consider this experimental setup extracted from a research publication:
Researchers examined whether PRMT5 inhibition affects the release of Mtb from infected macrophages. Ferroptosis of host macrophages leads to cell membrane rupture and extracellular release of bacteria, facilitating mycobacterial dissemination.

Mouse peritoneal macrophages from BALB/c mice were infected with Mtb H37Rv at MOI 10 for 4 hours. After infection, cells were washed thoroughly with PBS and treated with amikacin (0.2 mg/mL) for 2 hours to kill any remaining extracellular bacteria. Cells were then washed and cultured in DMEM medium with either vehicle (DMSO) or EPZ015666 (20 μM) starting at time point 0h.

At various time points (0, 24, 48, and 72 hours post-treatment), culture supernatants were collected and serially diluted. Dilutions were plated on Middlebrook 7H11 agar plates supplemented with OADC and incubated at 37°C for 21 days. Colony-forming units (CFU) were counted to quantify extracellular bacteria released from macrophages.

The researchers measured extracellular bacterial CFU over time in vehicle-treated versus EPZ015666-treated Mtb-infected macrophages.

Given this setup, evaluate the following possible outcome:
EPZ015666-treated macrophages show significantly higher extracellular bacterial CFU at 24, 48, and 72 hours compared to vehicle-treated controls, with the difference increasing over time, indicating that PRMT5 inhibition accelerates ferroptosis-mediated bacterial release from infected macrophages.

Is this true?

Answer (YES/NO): NO